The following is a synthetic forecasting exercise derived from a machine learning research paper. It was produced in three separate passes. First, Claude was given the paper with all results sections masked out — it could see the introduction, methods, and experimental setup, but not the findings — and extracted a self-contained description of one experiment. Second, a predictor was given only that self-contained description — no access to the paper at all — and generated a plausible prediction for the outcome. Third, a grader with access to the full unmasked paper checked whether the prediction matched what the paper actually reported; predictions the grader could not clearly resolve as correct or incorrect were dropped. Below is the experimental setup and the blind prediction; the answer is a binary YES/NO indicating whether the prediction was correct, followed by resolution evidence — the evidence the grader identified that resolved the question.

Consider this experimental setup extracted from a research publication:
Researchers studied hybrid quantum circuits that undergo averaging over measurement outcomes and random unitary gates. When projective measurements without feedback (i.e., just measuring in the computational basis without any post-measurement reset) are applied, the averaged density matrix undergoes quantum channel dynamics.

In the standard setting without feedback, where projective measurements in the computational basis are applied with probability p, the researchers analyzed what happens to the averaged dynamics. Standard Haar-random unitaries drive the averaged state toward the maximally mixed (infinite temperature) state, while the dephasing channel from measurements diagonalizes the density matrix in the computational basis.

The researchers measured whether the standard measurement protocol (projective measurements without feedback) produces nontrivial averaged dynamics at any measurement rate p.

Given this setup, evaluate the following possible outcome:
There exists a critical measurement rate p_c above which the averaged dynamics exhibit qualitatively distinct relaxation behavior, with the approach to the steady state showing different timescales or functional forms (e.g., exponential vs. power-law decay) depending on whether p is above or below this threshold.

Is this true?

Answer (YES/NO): NO